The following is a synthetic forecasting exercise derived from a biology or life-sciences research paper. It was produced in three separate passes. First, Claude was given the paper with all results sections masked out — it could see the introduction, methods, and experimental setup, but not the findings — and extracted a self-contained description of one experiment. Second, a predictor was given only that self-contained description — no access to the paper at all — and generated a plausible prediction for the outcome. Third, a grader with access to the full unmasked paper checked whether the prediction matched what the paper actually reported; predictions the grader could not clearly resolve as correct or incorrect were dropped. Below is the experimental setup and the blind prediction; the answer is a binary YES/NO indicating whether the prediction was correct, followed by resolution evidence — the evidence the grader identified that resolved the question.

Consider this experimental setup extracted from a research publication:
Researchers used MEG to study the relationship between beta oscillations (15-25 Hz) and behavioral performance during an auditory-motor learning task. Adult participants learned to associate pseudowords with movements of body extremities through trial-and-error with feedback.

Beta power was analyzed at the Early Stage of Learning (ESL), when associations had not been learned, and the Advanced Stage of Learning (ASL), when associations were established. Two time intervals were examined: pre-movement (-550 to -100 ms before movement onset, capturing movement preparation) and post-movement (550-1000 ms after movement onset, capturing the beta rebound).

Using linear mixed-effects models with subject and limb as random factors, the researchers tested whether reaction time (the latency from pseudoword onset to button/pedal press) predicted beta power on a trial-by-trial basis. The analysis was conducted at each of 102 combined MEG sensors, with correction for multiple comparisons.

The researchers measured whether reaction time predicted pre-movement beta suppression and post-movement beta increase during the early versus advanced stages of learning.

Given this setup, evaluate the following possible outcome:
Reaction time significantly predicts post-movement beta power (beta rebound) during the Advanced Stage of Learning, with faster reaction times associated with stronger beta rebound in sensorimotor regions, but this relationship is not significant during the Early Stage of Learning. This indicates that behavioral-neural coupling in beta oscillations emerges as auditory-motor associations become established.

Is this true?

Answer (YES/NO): NO